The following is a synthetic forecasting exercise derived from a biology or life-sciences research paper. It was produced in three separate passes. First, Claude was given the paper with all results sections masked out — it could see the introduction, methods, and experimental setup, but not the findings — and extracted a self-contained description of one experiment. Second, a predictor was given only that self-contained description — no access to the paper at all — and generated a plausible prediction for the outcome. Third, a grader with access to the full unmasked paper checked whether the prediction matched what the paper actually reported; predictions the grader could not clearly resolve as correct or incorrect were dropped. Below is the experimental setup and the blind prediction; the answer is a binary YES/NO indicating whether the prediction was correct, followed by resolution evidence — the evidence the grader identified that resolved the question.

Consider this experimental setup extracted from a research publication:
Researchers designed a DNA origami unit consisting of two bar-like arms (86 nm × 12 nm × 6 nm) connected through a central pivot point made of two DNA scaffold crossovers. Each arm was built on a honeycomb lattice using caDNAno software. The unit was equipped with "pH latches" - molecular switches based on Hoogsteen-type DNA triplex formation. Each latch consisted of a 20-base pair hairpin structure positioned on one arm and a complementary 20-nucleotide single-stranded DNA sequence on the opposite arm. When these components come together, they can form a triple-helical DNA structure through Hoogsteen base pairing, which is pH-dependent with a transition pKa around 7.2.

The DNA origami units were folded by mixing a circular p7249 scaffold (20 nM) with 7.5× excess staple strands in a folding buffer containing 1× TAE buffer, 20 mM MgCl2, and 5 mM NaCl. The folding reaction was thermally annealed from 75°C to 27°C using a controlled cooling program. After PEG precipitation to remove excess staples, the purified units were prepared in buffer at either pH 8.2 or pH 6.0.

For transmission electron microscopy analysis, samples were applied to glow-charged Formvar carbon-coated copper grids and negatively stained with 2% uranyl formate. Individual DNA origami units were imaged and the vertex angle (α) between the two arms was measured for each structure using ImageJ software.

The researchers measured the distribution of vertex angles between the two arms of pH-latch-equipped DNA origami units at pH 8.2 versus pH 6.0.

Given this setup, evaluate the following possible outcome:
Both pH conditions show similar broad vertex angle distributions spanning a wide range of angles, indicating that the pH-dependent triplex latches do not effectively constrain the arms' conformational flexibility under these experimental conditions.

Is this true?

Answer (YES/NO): NO